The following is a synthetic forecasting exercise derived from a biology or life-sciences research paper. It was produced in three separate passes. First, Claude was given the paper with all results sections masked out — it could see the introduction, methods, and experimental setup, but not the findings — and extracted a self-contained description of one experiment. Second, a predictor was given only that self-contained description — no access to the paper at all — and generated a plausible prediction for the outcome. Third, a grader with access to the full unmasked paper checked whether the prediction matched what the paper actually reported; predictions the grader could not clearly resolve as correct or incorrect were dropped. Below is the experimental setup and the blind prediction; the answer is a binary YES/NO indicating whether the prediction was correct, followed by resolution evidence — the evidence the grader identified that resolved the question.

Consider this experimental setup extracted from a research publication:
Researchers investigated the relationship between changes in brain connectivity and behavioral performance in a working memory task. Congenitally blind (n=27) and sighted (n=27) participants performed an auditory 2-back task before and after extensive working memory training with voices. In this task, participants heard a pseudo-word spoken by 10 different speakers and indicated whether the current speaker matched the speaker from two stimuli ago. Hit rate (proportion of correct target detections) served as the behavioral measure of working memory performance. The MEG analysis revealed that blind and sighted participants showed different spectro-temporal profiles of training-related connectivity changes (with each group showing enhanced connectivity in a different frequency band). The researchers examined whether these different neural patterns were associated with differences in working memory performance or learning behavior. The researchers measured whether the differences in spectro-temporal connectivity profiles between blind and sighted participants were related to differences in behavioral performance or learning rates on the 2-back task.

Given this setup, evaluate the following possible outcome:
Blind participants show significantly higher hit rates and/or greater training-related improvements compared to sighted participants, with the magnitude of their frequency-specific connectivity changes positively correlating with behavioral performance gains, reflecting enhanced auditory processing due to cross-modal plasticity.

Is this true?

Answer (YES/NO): NO